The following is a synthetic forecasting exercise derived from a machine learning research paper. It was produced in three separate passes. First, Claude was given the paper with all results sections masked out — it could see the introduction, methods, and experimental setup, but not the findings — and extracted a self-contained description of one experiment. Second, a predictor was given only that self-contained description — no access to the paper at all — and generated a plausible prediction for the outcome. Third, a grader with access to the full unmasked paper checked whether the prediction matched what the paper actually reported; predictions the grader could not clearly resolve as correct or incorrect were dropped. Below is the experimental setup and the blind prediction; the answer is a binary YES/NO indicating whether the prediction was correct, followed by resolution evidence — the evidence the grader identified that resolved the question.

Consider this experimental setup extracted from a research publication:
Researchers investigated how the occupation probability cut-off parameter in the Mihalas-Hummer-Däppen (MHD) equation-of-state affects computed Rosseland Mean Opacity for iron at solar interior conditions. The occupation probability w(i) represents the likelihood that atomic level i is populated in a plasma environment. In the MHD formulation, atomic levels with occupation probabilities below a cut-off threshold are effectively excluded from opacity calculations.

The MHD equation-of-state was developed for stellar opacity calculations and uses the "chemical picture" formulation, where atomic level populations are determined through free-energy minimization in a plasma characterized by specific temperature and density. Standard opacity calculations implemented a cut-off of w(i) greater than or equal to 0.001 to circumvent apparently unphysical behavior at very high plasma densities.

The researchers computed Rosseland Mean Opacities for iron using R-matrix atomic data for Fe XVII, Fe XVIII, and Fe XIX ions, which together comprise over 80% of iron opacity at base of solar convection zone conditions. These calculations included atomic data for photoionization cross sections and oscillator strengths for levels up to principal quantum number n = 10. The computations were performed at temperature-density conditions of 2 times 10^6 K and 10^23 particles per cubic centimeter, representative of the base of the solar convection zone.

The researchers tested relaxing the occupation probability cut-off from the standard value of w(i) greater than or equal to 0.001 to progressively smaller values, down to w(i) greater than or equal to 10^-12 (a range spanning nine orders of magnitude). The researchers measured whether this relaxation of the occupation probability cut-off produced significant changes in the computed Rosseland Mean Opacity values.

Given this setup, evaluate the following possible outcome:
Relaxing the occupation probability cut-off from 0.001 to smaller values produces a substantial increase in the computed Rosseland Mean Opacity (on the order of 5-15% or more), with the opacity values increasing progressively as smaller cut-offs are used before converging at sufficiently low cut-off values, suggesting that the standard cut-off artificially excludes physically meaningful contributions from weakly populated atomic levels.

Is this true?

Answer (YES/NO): NO